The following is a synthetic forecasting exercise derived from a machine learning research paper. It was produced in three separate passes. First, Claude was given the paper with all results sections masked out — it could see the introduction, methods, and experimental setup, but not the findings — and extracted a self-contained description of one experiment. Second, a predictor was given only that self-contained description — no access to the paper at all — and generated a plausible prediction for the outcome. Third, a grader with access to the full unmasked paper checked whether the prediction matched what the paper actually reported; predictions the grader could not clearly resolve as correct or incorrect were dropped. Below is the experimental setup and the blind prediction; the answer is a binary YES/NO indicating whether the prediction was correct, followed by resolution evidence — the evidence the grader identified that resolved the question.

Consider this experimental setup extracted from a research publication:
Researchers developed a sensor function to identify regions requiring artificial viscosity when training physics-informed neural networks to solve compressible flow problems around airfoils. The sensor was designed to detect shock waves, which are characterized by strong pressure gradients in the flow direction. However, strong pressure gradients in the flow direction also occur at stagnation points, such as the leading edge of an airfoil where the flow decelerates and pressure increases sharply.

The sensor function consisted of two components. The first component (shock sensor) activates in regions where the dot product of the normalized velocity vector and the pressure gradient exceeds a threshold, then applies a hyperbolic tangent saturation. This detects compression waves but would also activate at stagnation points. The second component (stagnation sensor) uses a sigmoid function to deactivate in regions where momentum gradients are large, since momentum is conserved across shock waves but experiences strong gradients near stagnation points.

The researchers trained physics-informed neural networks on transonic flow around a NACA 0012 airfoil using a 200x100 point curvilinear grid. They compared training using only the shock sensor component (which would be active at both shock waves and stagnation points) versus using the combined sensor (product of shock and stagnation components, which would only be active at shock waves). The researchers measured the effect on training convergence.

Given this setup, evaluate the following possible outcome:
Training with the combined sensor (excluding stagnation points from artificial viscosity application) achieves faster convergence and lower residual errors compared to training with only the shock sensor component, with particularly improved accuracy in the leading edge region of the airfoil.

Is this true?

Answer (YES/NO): NO